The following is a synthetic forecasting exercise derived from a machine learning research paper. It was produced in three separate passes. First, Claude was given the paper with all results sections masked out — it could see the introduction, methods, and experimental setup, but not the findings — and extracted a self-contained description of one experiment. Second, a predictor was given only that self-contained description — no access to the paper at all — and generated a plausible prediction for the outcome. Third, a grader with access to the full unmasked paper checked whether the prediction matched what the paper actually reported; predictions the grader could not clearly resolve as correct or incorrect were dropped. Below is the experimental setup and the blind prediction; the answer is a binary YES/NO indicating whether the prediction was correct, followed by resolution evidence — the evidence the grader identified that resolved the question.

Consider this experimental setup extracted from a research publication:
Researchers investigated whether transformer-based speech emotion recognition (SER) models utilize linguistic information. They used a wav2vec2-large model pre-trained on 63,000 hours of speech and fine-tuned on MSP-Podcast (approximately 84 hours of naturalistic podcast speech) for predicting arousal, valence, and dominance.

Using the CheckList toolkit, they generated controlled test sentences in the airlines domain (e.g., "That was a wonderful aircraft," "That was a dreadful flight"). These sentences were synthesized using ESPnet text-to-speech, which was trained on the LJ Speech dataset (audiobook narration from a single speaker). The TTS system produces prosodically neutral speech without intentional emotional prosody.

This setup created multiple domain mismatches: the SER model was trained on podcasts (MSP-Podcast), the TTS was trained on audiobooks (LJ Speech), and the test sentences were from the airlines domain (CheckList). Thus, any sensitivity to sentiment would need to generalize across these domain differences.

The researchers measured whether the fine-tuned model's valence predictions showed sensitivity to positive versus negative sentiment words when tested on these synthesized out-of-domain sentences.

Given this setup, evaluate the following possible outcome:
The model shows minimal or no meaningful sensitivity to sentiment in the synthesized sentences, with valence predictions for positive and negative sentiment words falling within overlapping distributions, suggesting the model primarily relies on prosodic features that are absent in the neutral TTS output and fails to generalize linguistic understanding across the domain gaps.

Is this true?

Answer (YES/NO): NO